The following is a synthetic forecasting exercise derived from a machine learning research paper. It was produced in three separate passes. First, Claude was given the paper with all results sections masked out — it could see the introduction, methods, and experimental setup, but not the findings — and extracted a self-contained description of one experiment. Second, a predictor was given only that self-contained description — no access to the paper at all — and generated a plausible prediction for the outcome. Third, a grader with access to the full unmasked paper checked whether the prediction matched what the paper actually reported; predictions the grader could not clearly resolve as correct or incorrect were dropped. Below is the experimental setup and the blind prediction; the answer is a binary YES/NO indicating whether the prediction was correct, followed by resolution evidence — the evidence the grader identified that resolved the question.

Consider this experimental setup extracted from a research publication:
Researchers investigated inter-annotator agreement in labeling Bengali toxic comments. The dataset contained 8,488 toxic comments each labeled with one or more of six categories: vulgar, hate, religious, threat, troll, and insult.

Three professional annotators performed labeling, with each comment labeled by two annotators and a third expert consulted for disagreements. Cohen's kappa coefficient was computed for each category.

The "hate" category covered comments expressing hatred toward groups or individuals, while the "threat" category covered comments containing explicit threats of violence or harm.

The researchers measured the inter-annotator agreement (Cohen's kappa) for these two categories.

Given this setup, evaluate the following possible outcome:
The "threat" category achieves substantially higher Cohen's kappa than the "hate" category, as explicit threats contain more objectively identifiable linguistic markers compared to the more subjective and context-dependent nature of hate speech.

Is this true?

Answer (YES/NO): NO